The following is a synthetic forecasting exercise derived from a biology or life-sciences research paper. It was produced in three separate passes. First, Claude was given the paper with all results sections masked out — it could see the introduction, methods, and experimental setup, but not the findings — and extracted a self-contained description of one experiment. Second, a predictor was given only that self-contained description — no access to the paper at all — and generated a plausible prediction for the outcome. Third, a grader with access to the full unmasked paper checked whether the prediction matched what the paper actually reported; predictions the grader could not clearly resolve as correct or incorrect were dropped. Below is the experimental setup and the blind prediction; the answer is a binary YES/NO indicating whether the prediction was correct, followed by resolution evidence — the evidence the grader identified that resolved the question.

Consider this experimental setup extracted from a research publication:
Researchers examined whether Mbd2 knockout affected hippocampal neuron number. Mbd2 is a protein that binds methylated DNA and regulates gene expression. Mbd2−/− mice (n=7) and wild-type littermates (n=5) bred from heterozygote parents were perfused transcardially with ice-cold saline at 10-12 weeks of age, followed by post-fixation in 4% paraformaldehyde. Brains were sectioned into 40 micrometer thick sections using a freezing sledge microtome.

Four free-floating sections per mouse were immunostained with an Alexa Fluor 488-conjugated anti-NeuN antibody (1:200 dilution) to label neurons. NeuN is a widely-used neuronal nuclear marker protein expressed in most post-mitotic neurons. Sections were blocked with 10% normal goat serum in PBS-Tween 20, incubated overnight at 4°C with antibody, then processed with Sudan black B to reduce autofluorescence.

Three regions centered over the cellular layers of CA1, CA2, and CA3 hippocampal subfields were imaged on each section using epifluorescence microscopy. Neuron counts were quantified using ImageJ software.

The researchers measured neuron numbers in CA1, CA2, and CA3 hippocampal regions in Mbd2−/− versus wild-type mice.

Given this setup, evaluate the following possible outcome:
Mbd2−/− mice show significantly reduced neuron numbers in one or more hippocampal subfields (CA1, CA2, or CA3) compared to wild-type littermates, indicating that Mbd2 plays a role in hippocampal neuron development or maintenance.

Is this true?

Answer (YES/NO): NO